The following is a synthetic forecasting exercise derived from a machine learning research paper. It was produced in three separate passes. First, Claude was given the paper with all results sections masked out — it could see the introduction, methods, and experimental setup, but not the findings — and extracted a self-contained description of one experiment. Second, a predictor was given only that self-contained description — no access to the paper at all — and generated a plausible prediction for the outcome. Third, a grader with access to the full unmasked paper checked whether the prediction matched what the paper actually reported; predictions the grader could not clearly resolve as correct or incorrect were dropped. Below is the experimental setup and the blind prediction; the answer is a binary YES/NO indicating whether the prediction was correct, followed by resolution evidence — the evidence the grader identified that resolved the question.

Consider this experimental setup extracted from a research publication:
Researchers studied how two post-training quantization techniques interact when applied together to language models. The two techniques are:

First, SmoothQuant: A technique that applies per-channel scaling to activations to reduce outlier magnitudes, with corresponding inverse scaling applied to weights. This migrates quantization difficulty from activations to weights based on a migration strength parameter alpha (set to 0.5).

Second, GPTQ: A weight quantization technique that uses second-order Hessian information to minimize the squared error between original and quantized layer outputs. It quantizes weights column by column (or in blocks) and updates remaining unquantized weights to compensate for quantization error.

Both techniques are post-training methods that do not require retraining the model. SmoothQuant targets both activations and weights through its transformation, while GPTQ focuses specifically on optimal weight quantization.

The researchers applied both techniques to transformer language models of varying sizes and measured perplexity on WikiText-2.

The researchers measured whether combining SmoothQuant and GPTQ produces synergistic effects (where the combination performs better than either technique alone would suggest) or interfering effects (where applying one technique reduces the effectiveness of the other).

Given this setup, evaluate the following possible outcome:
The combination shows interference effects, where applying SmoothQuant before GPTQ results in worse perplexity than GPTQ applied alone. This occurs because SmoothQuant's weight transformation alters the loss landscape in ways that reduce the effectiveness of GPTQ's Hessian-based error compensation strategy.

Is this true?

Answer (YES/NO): NO